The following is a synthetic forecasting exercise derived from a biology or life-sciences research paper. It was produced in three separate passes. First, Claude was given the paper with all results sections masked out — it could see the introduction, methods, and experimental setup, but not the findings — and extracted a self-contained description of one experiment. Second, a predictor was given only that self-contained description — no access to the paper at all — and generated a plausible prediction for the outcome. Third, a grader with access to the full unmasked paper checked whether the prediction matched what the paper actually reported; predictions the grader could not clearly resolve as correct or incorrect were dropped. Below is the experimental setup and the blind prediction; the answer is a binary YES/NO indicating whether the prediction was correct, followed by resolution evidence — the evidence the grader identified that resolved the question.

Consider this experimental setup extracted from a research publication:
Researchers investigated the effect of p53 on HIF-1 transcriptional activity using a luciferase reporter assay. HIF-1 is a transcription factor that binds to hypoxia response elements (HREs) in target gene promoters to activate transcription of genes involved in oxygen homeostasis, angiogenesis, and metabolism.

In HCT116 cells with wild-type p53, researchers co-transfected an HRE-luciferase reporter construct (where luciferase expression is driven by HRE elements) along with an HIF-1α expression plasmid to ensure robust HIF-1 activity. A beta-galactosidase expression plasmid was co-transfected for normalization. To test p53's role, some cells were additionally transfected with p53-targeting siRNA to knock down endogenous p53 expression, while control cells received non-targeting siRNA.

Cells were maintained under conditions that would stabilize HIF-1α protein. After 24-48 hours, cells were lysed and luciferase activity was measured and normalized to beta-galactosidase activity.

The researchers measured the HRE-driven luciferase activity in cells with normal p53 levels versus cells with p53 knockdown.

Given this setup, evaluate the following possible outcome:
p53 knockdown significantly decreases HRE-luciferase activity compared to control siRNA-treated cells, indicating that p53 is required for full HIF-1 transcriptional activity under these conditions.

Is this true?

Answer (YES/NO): YES